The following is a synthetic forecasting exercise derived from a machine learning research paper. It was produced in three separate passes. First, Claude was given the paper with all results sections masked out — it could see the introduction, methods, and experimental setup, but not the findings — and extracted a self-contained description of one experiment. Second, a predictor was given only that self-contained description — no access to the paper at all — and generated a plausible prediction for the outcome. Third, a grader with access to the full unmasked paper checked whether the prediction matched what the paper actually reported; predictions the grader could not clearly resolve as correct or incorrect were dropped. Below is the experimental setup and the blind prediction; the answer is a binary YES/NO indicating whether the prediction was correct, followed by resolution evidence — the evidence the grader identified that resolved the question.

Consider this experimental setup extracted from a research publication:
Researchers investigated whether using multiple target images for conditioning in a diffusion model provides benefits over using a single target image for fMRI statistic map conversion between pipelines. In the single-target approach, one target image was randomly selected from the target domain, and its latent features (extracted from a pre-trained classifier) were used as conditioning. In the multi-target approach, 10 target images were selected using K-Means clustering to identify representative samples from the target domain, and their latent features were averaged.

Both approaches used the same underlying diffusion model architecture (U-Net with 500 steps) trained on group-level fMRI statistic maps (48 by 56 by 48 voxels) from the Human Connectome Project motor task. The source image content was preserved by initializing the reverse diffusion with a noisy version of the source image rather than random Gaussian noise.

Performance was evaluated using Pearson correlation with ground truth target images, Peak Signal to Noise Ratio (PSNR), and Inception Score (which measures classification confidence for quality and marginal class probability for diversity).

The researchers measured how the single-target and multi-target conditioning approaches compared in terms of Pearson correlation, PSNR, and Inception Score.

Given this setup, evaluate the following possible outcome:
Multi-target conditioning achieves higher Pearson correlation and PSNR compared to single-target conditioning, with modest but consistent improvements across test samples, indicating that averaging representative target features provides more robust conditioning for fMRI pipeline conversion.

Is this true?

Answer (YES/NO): YES